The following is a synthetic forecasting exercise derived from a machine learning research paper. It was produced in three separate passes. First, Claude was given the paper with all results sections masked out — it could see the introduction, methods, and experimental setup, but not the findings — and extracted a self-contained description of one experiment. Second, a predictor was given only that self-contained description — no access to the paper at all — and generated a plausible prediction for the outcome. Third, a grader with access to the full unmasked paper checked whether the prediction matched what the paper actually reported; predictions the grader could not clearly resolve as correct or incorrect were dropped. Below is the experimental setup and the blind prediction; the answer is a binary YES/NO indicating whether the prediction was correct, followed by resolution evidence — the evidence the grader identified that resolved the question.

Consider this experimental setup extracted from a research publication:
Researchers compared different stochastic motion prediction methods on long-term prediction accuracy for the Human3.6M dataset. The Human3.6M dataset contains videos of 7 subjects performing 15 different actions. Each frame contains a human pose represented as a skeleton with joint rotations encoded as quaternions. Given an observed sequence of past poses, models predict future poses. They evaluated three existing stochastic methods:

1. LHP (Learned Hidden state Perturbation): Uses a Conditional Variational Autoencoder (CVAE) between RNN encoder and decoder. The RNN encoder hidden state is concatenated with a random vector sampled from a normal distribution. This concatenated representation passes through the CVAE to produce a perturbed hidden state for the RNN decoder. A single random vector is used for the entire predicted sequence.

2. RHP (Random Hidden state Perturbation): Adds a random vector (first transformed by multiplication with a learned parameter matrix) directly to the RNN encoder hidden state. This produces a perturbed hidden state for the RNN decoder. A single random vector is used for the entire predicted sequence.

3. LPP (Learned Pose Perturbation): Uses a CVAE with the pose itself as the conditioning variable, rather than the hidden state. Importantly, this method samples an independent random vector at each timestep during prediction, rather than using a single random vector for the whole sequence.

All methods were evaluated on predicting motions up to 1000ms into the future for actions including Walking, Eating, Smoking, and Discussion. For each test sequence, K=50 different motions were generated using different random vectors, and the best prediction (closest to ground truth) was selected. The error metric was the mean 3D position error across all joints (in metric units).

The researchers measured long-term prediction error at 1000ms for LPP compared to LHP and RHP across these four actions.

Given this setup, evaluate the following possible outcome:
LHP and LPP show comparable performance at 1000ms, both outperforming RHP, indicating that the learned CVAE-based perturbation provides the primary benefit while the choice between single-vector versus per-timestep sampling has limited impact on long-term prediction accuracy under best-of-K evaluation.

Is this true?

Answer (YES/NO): NO